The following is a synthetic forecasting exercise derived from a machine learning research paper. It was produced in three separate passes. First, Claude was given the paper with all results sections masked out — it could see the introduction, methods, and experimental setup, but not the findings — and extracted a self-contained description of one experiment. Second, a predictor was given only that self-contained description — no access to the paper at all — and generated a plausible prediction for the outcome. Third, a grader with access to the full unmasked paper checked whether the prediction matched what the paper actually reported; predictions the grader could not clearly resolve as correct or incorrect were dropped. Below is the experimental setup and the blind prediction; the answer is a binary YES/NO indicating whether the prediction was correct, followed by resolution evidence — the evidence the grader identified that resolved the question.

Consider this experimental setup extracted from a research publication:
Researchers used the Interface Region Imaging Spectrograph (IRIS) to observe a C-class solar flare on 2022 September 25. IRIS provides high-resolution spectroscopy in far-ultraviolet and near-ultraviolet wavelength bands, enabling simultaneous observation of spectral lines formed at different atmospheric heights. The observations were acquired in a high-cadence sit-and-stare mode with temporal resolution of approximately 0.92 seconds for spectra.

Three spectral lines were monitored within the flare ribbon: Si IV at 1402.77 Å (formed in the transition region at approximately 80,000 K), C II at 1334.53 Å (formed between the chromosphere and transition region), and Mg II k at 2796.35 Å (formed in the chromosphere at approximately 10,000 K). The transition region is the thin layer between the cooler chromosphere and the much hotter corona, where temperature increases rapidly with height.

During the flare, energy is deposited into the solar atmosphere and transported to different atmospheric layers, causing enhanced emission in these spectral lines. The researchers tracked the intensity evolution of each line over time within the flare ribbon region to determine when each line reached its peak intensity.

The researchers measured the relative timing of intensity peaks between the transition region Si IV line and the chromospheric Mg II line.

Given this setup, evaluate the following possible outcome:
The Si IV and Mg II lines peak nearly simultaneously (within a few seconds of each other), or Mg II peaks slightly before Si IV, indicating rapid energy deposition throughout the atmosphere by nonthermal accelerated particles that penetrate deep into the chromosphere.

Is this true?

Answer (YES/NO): NO